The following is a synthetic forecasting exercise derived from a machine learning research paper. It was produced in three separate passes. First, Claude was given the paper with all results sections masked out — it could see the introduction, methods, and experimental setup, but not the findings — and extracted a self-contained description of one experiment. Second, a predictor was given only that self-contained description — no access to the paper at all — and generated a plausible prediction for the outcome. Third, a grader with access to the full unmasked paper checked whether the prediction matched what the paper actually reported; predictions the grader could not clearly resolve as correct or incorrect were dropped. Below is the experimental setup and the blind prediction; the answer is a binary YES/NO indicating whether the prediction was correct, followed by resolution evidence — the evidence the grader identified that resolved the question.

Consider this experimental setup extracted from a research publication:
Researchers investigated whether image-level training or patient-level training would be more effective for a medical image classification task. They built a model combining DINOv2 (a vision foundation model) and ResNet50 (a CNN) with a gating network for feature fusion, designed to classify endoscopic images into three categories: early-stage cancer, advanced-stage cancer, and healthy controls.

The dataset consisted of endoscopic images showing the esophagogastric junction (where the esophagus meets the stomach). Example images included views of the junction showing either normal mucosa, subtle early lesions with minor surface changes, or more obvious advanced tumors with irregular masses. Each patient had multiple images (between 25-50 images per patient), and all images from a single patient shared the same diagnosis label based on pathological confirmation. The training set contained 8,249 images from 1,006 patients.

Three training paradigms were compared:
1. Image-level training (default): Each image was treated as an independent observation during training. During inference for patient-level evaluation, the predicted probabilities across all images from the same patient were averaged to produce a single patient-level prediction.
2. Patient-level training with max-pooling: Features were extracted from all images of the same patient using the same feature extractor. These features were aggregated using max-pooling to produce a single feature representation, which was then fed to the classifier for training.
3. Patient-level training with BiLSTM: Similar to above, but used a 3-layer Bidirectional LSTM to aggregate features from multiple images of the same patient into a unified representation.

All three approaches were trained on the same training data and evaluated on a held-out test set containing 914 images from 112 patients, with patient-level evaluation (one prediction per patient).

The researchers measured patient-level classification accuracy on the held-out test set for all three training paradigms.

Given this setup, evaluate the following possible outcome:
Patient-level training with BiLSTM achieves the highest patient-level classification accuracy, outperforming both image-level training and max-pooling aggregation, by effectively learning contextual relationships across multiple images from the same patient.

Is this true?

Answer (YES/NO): NO